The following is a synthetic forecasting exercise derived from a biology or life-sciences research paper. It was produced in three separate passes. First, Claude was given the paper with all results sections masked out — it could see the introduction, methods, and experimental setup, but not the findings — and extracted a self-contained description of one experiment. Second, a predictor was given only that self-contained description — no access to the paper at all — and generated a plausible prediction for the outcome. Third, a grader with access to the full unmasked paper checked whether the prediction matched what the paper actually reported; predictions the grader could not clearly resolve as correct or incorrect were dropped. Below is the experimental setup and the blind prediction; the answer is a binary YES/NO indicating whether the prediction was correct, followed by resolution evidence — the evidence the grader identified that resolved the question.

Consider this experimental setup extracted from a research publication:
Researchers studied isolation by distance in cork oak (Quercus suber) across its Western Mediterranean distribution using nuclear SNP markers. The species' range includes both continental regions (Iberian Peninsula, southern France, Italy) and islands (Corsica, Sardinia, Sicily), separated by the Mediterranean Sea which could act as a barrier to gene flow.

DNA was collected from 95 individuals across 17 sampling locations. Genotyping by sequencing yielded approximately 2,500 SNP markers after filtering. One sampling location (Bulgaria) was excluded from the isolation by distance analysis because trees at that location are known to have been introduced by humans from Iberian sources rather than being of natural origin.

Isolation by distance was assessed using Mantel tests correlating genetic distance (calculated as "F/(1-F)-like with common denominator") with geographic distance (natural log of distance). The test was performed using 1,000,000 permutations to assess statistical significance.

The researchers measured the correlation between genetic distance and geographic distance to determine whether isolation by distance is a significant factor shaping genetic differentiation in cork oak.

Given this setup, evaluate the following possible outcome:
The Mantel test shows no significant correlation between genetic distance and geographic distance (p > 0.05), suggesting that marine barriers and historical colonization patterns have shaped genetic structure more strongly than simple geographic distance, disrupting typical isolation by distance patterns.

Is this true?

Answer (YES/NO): YES